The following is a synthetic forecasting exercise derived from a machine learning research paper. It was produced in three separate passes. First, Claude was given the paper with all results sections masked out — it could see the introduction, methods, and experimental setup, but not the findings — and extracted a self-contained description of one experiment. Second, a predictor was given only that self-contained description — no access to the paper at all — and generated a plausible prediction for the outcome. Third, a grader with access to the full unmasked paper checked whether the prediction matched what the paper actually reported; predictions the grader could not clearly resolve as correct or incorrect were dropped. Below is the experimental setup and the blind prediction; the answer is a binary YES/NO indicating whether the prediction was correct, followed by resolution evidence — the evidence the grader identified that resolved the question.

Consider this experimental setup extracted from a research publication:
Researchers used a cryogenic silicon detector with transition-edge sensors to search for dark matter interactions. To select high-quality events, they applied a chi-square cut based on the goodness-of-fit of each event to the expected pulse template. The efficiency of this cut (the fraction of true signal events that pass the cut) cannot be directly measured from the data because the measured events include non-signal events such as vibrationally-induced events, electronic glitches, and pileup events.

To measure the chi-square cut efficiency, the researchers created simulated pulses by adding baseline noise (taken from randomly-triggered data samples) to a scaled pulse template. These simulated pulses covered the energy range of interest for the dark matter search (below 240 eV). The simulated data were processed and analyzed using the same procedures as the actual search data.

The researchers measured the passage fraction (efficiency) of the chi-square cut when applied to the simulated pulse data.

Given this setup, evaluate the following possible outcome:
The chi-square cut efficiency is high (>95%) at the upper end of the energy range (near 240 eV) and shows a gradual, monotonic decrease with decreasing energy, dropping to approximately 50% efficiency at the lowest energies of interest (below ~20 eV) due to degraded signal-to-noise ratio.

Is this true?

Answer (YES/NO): NO